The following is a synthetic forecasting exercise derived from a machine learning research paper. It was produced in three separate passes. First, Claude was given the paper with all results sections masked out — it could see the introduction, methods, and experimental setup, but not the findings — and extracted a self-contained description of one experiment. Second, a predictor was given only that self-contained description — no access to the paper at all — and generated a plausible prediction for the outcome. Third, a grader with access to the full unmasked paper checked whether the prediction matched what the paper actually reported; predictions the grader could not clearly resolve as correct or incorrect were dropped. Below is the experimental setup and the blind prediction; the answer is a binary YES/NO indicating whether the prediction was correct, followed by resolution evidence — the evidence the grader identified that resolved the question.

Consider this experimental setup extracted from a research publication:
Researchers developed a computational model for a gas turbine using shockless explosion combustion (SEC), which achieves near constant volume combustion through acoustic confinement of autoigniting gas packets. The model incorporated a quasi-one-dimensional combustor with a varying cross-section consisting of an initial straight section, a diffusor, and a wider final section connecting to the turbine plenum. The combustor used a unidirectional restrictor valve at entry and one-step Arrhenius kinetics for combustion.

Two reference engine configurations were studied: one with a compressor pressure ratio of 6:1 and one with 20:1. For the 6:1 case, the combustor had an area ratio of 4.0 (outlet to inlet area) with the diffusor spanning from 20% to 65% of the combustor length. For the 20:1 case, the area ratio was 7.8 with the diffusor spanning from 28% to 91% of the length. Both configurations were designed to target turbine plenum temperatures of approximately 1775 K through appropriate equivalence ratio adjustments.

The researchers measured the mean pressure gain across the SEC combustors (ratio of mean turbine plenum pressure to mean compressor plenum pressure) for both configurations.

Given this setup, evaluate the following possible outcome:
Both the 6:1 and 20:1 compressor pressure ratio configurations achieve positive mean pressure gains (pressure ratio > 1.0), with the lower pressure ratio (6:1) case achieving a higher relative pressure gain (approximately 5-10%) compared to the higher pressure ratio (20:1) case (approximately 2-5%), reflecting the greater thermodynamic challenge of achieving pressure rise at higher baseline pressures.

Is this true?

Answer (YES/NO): NO